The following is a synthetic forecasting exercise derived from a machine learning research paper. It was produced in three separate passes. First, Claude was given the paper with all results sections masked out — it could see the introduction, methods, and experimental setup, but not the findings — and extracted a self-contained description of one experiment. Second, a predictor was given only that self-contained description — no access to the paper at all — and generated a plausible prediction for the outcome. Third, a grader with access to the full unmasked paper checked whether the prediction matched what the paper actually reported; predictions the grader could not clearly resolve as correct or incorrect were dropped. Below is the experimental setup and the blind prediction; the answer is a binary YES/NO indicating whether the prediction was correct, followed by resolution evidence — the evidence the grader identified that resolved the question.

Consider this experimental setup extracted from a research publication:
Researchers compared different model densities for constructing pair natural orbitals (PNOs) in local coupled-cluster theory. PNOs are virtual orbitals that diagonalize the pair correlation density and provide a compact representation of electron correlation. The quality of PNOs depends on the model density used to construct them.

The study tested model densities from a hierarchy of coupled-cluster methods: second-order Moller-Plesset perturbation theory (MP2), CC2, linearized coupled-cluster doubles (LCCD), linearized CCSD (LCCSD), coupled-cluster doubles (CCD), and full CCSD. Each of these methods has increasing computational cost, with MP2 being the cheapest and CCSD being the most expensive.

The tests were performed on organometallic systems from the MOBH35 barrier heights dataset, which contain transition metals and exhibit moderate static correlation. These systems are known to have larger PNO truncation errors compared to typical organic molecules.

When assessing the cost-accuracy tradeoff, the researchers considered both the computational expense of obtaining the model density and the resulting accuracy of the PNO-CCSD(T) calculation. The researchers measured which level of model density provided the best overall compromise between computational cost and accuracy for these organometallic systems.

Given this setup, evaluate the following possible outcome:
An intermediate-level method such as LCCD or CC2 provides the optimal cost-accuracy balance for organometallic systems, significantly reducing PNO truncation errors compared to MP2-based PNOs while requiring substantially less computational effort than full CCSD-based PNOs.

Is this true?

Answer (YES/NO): NO